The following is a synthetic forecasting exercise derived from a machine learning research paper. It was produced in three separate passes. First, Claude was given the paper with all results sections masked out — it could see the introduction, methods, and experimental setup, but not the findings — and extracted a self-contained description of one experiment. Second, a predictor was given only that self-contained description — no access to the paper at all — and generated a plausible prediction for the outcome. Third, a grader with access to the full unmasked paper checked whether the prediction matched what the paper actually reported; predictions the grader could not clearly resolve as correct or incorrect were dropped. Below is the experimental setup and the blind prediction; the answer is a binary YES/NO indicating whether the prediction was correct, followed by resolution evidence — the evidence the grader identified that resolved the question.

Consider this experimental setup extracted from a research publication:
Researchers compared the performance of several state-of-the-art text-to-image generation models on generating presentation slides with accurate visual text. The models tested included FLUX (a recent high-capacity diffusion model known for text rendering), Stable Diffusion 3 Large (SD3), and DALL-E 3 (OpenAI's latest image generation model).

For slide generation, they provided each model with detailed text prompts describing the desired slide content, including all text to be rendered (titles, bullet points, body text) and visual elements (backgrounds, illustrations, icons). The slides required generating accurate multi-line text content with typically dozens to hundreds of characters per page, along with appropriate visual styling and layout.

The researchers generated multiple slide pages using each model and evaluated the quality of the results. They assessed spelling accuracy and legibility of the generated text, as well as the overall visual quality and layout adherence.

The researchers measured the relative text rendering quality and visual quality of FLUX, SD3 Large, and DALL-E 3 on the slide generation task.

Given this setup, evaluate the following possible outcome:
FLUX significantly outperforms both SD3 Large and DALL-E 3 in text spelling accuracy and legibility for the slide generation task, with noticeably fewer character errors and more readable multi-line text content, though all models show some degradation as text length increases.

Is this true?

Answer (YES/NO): YES